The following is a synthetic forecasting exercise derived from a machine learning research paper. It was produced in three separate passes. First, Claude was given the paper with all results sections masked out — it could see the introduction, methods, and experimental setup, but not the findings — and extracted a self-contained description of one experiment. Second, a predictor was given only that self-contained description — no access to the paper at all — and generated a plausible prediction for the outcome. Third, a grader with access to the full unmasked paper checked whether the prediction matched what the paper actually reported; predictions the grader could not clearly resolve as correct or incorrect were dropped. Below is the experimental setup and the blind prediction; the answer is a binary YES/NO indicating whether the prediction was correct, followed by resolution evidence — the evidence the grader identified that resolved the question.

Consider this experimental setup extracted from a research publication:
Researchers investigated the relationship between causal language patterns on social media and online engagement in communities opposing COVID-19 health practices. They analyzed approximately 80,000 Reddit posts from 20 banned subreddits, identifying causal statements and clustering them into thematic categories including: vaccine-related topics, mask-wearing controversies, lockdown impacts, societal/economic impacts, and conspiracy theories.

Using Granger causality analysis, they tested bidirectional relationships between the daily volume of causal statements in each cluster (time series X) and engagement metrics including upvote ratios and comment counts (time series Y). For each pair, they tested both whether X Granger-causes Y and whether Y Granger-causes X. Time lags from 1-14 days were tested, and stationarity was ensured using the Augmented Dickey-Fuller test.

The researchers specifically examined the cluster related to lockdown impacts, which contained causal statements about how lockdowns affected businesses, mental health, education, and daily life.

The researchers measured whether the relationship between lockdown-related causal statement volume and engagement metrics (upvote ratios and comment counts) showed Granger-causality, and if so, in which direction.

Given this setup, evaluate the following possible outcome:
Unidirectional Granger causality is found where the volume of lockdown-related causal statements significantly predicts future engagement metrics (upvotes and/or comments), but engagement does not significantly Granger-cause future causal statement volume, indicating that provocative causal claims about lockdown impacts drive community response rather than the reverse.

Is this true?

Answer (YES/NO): NO